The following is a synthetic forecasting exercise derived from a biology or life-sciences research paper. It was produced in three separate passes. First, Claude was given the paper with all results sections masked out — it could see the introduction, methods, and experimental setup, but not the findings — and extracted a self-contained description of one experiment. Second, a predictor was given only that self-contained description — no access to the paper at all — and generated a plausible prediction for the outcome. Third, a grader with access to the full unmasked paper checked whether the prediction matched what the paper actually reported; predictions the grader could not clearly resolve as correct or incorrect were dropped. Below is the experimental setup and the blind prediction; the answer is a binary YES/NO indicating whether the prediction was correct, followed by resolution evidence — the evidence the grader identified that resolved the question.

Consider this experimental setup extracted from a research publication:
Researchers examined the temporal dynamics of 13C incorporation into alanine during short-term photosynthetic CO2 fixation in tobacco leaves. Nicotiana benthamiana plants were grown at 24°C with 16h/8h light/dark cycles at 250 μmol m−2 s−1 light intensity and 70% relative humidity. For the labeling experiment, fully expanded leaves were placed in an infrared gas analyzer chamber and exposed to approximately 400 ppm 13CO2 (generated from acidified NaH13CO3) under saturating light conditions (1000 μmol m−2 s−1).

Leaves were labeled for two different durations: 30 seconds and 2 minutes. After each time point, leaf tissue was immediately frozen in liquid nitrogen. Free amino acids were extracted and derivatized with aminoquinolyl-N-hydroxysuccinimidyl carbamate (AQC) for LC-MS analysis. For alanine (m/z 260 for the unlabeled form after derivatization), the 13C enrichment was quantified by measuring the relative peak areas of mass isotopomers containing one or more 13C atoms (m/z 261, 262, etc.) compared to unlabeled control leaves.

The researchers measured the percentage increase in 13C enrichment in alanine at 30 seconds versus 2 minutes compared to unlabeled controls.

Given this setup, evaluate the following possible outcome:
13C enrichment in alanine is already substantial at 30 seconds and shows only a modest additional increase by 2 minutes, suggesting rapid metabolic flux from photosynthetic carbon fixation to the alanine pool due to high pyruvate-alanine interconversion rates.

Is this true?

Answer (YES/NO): NO